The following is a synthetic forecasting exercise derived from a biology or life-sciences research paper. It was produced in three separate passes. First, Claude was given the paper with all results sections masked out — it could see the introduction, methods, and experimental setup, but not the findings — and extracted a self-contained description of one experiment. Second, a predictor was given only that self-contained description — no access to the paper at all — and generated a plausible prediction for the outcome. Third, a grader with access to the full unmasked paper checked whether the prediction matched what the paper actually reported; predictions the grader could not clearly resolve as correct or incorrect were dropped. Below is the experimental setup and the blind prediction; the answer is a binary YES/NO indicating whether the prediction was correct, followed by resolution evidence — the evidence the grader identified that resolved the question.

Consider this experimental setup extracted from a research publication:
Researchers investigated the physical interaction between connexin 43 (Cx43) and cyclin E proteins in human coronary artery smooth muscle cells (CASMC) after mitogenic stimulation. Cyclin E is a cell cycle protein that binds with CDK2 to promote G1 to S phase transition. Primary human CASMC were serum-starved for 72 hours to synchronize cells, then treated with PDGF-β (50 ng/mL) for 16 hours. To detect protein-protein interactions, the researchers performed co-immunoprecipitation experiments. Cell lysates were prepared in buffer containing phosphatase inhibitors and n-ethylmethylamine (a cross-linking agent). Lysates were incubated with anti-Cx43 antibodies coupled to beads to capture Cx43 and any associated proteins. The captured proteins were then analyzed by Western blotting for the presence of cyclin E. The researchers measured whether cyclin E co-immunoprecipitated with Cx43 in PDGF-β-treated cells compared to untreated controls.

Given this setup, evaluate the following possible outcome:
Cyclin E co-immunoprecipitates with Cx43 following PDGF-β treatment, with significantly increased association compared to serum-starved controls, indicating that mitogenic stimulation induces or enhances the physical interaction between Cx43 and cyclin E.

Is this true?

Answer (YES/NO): YES